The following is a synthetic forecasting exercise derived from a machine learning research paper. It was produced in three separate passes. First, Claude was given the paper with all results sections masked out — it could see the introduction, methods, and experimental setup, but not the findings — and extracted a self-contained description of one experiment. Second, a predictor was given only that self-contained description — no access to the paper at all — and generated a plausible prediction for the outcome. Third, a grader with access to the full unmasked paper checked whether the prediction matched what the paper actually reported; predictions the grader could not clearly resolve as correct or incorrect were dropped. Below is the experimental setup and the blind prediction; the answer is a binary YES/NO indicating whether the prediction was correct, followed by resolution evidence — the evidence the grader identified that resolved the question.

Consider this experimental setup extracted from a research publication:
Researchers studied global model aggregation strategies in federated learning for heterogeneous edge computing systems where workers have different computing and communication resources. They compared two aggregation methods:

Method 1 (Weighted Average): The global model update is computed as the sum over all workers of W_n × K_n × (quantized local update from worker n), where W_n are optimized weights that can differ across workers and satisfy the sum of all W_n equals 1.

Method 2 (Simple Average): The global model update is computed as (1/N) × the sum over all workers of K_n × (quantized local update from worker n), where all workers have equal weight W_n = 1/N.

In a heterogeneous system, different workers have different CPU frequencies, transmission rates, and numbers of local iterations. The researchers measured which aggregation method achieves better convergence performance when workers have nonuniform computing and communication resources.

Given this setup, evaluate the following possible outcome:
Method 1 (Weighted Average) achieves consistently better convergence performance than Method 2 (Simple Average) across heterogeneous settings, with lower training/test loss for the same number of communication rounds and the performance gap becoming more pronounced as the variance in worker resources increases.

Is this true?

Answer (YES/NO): NO